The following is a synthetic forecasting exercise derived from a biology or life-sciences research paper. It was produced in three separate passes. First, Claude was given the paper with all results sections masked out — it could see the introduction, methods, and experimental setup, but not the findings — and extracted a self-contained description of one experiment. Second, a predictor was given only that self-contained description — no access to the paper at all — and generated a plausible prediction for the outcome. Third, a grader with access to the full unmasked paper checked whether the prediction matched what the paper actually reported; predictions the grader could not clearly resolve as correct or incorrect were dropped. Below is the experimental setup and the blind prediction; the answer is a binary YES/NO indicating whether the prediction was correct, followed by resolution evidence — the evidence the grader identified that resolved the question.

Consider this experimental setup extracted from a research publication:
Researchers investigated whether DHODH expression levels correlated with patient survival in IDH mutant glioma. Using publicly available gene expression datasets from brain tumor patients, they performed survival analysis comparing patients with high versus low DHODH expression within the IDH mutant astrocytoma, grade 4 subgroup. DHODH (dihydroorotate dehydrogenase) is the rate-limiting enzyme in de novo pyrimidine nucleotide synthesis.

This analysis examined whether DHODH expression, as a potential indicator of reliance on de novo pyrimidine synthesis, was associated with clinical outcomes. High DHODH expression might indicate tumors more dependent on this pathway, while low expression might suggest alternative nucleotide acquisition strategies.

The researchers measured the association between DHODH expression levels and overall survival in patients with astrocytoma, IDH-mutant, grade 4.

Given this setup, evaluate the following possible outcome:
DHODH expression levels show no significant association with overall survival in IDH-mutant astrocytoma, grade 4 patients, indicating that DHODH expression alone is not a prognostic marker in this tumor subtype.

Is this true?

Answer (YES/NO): NO